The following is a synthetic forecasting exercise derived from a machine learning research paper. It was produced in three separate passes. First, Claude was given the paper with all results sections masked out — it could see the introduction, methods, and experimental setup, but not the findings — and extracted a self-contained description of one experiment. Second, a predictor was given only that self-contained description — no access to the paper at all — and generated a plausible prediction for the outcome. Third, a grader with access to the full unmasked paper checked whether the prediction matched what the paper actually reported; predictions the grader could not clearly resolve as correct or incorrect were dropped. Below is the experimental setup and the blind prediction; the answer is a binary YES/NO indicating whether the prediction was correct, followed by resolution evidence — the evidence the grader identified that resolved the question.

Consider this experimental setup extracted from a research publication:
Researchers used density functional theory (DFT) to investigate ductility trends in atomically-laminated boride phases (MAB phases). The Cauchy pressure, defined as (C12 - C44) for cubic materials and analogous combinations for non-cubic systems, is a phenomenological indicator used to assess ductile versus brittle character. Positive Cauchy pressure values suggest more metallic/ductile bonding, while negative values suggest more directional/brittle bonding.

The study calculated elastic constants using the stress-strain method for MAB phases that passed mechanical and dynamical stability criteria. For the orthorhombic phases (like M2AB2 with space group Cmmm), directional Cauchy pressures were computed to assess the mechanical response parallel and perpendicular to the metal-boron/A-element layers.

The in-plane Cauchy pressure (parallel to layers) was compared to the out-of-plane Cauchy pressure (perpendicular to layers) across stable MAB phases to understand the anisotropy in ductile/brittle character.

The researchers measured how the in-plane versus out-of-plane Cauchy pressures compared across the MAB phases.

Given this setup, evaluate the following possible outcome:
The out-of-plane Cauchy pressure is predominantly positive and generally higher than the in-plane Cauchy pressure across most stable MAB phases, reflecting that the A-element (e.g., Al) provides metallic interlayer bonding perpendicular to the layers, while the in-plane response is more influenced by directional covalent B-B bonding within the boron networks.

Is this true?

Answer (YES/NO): NO